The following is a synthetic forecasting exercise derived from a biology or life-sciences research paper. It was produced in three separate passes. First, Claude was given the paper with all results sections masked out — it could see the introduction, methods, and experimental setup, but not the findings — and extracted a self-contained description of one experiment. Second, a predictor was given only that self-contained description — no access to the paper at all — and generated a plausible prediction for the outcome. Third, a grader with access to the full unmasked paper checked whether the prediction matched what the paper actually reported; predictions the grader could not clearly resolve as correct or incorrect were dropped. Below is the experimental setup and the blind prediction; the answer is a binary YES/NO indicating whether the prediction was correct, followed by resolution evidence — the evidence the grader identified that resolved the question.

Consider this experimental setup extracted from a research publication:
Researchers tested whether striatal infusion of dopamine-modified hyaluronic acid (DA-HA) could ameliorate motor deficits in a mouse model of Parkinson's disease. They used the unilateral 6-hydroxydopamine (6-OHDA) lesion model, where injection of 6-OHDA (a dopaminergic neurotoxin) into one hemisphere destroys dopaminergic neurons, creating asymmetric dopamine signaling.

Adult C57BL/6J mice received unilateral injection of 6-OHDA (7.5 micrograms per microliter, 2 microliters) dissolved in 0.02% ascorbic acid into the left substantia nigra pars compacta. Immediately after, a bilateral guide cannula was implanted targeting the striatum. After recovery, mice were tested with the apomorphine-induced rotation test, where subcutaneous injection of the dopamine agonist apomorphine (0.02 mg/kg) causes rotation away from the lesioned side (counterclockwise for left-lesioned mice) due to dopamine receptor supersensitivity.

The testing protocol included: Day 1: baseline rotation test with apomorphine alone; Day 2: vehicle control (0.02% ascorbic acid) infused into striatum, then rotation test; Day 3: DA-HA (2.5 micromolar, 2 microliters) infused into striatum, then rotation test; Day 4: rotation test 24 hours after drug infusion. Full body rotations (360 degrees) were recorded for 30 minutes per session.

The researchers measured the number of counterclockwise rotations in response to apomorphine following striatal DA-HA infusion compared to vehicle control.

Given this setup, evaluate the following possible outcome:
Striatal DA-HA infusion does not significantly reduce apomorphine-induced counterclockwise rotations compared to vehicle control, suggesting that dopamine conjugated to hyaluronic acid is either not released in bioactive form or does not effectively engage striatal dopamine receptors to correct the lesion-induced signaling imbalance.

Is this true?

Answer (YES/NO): NO